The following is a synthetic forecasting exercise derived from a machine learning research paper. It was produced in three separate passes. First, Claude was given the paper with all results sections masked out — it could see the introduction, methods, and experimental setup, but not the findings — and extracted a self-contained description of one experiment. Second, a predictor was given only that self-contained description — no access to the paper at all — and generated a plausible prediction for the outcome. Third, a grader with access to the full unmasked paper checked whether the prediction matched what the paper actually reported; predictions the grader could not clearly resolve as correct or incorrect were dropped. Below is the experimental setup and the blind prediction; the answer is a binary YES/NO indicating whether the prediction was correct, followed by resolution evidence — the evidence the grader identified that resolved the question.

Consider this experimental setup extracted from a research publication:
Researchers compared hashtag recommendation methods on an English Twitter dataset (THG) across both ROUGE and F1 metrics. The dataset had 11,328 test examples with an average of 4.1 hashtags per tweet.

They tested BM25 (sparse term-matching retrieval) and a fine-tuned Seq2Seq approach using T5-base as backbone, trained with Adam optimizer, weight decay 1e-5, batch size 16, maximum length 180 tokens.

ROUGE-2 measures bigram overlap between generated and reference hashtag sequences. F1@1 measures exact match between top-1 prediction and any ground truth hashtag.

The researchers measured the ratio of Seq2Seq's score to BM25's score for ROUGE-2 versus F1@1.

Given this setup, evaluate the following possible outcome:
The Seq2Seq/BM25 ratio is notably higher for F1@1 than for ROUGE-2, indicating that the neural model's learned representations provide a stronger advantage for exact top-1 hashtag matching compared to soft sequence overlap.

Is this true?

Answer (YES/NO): NO